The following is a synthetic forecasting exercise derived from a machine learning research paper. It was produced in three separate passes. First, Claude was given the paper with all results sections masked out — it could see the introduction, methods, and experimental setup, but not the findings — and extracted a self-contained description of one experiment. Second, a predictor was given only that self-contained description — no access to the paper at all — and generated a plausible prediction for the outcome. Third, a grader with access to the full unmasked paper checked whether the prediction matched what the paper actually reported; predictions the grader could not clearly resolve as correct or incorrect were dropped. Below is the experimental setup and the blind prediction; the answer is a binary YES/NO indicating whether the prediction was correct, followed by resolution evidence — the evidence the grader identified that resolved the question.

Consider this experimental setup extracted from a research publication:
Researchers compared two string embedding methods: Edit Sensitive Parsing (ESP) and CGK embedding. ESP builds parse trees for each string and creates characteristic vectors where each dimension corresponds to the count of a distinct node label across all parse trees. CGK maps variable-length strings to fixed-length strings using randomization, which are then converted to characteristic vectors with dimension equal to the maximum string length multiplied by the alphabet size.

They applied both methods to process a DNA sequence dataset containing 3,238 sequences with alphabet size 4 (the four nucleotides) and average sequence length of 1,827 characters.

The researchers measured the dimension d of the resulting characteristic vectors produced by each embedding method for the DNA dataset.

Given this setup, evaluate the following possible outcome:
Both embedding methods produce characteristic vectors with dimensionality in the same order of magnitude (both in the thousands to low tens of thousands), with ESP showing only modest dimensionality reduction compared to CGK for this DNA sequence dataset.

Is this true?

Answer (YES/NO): NO